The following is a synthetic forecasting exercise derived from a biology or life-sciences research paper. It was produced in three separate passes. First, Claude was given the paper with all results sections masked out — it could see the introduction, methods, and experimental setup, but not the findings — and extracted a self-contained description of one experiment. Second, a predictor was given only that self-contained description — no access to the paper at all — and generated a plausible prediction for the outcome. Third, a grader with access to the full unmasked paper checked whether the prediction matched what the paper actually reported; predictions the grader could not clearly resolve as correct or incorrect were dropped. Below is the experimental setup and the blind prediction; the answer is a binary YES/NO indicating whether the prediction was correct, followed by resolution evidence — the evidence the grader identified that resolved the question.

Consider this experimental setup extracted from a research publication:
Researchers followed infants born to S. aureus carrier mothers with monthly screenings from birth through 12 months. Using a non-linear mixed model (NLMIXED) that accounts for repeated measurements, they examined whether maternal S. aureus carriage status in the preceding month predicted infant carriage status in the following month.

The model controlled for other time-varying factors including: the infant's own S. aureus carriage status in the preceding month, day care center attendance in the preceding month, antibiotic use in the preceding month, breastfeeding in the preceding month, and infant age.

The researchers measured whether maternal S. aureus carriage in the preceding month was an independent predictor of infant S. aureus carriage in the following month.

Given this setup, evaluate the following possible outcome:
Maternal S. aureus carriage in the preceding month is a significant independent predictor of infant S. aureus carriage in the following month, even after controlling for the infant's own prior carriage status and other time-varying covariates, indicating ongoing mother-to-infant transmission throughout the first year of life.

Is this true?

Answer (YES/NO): YES